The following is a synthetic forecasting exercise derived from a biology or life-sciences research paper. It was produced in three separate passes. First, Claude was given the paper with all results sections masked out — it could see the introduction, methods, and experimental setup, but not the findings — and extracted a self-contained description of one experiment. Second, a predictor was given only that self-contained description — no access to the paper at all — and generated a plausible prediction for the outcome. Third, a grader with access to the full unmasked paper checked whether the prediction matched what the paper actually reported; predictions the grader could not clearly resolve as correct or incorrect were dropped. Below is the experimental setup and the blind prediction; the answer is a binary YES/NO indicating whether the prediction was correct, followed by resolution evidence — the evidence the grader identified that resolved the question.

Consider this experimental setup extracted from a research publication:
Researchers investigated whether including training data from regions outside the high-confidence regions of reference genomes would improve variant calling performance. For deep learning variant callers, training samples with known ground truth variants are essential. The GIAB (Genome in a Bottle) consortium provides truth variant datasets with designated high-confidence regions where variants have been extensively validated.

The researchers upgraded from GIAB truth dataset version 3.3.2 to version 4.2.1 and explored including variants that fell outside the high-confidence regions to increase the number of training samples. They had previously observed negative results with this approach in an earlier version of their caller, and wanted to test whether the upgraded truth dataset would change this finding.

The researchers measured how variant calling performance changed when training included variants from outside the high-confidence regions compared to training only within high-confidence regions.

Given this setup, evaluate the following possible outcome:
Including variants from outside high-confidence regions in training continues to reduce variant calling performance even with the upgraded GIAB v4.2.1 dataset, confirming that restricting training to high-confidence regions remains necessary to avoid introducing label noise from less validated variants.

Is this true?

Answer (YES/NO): YES